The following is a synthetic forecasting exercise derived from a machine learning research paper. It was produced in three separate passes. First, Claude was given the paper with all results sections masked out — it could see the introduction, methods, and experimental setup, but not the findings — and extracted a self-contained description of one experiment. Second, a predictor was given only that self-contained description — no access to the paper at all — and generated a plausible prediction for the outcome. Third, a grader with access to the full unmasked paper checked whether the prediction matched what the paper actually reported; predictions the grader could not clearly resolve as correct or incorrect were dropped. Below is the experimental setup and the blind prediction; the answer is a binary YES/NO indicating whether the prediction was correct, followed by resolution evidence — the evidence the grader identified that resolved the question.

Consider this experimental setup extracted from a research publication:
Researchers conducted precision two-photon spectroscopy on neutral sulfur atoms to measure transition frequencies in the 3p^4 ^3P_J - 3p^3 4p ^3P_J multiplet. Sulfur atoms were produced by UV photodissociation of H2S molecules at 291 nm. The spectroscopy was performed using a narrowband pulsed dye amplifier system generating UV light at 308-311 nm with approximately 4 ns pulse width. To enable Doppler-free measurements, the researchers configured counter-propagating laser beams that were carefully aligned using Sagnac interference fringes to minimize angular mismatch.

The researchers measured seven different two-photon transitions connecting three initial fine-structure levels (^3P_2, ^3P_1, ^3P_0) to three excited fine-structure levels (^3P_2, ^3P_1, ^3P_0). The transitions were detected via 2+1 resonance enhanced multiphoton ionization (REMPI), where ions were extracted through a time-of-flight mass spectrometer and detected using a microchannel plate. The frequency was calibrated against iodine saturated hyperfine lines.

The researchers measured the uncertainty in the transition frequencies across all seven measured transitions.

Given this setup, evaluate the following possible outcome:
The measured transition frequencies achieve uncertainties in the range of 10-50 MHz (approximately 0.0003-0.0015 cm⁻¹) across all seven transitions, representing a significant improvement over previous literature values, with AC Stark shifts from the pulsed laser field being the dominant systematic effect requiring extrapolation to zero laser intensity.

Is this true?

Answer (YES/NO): NO